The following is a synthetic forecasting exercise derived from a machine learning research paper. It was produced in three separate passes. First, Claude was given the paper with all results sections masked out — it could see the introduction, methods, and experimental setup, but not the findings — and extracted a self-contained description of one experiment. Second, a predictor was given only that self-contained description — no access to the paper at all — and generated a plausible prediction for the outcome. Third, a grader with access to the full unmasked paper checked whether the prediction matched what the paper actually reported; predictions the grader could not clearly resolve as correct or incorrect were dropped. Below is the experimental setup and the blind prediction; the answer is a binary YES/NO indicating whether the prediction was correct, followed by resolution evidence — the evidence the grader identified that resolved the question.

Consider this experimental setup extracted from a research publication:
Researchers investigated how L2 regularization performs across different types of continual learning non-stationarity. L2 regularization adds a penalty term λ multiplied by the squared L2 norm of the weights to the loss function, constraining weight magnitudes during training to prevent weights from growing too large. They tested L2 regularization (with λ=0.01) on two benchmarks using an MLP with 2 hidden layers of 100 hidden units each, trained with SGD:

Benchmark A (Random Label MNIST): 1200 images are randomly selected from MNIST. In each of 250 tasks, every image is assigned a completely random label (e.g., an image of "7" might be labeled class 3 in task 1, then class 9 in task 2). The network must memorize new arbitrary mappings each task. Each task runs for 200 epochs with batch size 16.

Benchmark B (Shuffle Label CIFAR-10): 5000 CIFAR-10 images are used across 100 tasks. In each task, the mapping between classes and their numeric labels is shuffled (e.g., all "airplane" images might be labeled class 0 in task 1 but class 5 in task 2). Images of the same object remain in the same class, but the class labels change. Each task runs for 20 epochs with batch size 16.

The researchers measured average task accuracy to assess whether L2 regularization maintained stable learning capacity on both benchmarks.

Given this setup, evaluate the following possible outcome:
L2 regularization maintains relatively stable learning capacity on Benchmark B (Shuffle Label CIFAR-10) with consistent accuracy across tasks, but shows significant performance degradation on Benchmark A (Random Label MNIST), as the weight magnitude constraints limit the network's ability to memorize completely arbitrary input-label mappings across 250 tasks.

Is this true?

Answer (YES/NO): NO